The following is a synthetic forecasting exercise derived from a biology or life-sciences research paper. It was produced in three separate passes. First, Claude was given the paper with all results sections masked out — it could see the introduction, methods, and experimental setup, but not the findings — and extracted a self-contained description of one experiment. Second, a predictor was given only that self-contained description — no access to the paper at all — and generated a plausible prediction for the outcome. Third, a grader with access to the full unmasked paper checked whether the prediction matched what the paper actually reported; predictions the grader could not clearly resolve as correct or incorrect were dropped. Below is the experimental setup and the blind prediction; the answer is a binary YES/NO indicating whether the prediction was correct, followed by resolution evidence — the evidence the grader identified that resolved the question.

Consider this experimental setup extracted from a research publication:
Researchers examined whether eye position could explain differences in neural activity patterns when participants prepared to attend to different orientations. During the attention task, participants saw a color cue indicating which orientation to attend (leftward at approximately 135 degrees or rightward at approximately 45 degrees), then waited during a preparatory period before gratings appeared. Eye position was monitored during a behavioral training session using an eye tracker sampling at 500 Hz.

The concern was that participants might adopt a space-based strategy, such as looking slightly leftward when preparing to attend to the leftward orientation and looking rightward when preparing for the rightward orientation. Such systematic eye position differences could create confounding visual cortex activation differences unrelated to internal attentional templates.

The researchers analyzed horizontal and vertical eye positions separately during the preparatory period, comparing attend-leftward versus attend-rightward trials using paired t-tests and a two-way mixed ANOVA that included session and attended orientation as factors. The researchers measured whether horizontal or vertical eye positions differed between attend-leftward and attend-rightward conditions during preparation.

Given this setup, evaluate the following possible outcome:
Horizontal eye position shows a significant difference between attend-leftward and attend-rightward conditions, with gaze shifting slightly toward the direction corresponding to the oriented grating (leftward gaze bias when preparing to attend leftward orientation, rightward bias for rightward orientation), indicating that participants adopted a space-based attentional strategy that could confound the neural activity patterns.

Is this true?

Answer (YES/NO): NO